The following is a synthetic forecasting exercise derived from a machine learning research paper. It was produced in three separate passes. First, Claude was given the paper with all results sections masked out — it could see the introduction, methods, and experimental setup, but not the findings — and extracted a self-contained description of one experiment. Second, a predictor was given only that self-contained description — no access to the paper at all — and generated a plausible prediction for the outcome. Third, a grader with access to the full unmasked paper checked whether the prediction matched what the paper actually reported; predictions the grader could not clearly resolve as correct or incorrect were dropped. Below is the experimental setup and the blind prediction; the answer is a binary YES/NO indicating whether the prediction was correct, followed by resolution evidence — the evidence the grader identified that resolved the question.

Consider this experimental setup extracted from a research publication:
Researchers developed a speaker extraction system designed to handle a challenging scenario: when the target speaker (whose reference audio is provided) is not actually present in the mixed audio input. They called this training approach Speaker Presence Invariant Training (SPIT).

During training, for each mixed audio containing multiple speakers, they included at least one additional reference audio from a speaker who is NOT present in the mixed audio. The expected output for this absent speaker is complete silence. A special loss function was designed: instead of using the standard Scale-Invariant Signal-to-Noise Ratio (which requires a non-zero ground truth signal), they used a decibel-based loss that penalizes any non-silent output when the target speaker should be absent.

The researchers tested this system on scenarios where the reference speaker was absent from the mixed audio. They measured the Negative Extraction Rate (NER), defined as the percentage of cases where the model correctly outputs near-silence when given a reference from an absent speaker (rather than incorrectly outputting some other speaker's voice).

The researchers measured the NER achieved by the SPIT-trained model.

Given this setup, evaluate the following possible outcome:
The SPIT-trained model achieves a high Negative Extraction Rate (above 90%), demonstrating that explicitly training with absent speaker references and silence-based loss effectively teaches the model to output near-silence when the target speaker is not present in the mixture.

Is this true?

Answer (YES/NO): NO